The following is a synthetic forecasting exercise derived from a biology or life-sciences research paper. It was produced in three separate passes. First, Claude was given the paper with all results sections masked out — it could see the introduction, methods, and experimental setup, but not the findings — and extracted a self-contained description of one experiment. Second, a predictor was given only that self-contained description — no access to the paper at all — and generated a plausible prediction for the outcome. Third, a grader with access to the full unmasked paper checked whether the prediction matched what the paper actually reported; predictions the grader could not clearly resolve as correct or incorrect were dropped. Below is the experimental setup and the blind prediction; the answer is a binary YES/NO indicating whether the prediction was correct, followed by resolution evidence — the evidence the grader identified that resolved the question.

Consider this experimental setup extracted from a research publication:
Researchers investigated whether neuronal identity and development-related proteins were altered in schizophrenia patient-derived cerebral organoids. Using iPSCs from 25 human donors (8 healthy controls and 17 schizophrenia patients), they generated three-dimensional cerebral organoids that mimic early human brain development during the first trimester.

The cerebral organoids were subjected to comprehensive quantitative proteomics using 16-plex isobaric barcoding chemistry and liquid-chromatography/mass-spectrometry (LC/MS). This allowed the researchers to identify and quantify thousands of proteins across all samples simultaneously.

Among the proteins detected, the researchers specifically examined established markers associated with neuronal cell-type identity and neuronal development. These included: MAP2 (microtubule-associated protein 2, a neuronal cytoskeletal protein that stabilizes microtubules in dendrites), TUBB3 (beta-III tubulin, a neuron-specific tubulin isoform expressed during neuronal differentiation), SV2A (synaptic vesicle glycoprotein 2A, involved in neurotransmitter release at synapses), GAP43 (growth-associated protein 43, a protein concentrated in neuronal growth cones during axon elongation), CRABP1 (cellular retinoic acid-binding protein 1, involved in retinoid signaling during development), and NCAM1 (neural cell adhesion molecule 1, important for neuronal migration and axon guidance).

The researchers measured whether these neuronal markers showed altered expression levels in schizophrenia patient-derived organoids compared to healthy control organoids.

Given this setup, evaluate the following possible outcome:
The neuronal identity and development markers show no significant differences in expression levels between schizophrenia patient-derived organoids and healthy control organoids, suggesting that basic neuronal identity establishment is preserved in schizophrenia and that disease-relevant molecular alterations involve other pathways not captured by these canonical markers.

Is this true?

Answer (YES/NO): NO